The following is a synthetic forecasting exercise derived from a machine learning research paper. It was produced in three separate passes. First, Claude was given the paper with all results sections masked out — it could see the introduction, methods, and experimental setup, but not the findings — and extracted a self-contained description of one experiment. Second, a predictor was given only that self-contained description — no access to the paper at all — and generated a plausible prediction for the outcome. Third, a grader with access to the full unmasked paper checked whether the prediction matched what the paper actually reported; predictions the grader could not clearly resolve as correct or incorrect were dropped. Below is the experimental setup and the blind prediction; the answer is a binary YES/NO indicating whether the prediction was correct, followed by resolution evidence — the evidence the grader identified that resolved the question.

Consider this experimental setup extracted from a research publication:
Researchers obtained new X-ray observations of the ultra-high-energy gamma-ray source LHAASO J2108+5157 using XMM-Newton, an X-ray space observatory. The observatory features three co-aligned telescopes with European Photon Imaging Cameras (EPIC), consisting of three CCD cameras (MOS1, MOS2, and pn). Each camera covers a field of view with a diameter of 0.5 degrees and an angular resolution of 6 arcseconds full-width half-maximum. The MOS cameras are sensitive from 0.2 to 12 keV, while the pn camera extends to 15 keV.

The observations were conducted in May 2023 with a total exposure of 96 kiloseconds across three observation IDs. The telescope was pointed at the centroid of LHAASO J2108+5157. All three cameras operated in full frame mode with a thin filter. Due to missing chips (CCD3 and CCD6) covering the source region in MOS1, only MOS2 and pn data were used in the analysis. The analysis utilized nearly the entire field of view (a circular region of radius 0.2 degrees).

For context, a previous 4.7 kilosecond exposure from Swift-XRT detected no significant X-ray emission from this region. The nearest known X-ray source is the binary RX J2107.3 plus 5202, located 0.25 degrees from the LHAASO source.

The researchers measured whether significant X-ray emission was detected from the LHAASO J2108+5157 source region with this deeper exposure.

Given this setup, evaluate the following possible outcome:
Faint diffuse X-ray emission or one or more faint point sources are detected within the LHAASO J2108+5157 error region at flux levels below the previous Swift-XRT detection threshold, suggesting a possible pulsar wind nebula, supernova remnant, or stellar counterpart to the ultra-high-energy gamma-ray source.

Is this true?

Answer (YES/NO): NO